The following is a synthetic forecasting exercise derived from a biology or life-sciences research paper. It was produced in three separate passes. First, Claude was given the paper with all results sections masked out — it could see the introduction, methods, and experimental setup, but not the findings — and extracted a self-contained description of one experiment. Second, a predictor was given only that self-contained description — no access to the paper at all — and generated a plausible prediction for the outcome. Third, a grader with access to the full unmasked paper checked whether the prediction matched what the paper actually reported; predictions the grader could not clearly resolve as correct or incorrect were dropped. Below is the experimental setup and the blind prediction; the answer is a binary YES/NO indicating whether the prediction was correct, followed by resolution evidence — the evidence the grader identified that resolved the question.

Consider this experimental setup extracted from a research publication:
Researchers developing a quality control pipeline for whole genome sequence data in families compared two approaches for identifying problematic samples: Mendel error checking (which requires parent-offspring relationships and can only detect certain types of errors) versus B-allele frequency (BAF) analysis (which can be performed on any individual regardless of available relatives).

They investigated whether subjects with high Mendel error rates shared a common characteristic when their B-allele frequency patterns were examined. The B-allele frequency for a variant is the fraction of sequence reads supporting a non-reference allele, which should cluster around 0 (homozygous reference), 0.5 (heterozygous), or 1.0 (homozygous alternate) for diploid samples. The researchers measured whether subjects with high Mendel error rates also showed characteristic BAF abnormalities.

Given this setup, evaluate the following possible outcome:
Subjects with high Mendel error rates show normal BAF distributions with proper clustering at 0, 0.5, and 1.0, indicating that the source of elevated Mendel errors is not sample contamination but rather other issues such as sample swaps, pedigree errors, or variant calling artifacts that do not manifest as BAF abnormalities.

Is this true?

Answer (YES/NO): NO